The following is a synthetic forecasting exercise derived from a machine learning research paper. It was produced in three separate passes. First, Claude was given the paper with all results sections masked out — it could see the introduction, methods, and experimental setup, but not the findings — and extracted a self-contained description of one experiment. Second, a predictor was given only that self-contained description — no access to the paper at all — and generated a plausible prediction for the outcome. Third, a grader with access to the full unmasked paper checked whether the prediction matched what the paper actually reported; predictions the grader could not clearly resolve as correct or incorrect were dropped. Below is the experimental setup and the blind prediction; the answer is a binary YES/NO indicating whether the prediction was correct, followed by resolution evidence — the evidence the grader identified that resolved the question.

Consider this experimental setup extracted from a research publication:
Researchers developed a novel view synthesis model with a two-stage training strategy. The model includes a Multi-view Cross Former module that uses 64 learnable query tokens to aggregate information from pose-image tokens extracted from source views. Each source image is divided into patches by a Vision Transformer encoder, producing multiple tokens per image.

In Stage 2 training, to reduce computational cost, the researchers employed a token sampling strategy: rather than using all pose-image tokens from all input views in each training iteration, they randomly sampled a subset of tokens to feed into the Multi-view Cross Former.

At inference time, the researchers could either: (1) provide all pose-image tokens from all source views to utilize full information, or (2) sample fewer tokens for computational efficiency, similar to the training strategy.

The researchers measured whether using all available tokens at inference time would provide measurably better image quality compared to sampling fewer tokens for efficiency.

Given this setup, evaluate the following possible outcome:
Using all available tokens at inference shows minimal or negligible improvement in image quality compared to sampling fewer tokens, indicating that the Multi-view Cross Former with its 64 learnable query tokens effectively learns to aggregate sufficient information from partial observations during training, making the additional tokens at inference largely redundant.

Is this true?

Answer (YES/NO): NO